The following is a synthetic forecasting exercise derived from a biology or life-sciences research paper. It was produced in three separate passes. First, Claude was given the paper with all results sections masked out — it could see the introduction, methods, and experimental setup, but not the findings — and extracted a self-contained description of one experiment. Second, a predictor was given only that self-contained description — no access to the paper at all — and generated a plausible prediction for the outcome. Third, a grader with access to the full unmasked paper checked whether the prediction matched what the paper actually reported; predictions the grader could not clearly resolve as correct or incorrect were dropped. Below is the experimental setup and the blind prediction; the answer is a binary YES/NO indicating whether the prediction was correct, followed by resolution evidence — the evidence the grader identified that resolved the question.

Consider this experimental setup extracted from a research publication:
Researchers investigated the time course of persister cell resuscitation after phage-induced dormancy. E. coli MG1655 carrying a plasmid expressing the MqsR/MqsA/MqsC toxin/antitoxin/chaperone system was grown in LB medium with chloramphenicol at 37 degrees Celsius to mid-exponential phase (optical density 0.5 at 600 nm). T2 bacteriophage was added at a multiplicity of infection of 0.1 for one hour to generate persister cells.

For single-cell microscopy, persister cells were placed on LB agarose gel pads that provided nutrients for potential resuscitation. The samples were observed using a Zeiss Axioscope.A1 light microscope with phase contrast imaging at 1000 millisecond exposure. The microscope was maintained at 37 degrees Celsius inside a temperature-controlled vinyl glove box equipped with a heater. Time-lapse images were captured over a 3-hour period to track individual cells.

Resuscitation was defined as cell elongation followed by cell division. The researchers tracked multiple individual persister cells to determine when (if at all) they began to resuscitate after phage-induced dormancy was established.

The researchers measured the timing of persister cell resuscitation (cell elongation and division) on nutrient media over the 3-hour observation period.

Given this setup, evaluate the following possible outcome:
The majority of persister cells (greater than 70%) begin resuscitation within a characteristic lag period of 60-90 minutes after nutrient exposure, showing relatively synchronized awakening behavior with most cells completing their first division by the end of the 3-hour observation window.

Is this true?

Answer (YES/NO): NO